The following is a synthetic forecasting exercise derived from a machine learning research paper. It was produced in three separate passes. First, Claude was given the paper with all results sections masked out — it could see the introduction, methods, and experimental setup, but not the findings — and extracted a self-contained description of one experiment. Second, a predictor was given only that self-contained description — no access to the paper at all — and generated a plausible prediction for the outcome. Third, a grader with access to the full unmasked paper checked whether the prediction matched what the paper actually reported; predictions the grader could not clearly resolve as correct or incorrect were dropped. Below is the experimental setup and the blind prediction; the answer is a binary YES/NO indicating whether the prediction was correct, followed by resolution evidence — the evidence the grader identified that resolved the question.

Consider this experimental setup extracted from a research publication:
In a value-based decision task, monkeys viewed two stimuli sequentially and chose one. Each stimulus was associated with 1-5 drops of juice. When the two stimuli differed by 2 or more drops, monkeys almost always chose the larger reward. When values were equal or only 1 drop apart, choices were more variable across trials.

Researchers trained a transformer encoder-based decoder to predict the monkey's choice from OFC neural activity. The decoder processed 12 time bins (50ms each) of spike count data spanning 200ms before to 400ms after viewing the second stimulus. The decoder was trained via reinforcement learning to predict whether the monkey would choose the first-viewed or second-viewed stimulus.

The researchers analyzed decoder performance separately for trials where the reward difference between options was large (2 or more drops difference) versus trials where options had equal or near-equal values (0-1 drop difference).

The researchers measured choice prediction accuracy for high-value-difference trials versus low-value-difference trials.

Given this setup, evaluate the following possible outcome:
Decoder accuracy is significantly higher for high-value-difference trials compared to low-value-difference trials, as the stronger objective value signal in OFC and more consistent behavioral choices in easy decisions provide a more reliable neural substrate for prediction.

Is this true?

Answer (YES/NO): YES